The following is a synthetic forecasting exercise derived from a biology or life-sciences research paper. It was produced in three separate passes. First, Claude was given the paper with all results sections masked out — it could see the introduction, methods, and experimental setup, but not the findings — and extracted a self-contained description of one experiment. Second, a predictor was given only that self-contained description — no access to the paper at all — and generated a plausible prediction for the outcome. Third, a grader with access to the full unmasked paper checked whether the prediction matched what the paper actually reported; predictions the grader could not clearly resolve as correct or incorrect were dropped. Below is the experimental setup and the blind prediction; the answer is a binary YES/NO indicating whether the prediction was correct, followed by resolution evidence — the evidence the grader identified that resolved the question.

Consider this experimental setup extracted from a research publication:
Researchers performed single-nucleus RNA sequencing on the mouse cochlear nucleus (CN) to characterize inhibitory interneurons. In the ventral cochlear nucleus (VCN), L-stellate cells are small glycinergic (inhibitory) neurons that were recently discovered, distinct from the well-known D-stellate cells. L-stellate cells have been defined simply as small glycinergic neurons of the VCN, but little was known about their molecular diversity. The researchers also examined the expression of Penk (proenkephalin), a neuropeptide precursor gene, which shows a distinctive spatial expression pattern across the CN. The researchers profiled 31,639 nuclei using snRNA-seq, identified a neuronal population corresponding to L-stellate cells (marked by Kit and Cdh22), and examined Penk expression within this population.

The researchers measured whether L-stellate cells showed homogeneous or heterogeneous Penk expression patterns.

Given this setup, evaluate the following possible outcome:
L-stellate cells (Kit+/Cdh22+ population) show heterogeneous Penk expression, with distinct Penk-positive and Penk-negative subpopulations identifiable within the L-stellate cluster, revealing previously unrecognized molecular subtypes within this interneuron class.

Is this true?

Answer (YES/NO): YES